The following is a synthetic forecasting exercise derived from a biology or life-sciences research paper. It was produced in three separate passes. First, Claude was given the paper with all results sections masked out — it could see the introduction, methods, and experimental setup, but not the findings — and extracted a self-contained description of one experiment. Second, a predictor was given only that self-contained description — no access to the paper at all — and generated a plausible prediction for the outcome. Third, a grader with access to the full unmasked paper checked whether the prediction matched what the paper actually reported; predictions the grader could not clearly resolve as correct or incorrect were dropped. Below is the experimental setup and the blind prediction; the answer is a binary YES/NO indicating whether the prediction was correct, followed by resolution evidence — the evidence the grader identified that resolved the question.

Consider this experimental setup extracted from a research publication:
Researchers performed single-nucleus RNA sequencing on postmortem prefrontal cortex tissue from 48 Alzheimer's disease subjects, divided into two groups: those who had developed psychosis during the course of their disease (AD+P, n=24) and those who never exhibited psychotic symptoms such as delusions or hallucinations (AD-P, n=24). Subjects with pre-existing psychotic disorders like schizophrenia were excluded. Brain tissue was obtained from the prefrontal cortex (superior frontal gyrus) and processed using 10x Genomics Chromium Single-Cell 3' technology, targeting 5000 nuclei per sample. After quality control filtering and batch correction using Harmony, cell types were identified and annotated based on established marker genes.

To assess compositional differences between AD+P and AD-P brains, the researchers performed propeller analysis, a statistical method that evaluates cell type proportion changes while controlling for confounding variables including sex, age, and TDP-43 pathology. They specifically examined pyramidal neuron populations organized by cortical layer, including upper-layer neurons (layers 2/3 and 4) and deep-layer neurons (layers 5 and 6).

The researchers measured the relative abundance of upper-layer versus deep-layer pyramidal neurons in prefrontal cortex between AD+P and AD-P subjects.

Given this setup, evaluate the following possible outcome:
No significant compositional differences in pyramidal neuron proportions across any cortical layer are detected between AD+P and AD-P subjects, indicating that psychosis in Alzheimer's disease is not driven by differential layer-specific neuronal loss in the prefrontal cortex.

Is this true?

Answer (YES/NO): NO